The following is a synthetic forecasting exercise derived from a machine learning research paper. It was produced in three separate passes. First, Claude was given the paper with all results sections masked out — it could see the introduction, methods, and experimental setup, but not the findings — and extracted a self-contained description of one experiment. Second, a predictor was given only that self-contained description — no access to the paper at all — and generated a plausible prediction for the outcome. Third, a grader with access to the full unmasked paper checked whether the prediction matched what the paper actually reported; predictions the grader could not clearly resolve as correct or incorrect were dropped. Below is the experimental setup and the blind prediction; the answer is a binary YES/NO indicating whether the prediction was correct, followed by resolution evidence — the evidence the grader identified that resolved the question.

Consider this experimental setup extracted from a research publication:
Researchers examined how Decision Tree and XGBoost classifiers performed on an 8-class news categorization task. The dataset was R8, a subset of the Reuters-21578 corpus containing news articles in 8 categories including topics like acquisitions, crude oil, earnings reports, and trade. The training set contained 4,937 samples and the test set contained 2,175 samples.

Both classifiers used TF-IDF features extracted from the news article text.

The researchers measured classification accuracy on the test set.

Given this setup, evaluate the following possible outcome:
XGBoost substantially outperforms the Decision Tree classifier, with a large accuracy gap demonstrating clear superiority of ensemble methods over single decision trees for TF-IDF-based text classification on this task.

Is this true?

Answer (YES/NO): NO